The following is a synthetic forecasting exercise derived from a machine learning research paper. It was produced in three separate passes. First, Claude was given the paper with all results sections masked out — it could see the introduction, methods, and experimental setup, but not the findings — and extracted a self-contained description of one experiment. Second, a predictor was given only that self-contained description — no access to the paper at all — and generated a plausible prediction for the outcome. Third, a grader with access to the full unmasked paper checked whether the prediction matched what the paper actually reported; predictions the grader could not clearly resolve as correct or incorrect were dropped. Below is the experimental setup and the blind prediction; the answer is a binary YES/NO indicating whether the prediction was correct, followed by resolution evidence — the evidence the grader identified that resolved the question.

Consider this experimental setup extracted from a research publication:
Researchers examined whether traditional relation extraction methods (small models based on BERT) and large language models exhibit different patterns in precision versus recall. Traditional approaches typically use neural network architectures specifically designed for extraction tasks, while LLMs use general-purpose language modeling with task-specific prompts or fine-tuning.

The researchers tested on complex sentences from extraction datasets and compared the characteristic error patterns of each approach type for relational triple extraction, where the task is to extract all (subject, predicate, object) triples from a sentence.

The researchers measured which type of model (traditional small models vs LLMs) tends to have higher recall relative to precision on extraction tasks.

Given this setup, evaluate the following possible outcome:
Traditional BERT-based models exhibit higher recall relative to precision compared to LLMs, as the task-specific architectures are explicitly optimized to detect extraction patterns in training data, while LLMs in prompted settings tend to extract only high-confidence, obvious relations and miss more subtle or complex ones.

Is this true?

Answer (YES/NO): YES